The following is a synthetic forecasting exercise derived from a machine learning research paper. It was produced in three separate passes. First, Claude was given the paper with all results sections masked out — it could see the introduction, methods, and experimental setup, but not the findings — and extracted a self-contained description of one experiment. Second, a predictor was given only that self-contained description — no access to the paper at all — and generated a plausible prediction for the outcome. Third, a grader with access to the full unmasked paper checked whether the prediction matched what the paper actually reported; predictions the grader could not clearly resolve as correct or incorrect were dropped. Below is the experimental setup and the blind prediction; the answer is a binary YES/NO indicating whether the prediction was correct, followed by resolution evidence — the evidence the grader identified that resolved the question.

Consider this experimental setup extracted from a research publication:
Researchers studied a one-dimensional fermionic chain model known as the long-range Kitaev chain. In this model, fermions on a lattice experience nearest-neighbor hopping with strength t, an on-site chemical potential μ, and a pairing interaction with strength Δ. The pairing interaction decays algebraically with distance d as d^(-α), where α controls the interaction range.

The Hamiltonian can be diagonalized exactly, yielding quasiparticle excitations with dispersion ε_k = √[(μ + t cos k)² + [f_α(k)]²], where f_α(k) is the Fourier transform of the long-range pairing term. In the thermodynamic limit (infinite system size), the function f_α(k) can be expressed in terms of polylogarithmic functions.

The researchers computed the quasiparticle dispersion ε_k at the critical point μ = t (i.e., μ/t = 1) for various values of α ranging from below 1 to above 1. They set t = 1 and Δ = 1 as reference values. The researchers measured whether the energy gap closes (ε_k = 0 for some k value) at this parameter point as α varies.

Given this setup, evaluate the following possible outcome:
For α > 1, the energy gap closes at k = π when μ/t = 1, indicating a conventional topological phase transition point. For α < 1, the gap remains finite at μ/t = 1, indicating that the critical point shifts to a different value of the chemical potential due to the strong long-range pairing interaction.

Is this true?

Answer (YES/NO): NO